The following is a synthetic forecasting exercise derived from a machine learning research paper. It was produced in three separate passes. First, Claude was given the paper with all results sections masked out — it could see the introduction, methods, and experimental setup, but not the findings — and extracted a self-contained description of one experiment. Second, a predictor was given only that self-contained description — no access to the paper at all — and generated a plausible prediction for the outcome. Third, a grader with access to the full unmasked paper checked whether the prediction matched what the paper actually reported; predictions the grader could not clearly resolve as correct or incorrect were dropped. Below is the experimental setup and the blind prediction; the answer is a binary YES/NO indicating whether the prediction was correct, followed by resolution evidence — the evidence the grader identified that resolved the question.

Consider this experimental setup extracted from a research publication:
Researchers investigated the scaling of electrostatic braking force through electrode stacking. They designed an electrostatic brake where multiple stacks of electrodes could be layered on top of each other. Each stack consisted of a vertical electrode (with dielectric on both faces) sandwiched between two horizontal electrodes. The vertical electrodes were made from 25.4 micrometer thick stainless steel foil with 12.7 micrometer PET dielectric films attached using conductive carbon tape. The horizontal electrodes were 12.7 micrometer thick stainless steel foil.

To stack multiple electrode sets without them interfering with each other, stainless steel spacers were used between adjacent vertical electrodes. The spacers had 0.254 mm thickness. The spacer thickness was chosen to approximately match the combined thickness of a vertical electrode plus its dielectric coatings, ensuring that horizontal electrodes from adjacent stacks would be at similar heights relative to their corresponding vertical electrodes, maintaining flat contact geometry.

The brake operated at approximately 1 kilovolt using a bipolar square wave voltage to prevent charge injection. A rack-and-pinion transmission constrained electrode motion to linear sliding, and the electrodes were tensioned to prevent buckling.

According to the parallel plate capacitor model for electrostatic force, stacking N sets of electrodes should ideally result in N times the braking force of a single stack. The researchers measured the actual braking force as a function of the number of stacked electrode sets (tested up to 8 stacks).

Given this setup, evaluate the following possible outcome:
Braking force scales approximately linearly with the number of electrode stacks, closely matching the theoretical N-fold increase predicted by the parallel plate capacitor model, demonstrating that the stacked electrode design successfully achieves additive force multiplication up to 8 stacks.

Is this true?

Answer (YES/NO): NO